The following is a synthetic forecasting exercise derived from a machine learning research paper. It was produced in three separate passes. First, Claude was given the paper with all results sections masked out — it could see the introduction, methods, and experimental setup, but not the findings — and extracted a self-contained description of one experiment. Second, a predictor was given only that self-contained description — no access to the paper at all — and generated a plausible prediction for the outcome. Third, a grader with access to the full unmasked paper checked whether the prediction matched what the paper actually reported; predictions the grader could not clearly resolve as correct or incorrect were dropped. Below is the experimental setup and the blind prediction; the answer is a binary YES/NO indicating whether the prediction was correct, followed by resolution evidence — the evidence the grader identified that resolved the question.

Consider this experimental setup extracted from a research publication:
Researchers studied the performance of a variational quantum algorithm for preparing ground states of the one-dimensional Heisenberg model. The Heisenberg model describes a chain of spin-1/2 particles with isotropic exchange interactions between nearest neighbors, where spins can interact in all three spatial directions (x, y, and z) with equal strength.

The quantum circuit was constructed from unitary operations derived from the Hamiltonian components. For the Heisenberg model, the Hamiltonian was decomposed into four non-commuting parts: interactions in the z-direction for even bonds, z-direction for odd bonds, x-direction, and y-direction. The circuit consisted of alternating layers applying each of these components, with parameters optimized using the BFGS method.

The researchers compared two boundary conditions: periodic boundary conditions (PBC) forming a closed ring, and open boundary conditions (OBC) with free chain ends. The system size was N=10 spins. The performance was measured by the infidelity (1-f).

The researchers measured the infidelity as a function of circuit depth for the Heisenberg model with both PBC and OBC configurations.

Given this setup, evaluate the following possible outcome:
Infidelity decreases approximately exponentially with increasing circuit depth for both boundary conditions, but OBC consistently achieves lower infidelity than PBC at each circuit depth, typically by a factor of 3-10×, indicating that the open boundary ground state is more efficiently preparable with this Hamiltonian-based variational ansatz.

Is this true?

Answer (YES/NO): NO